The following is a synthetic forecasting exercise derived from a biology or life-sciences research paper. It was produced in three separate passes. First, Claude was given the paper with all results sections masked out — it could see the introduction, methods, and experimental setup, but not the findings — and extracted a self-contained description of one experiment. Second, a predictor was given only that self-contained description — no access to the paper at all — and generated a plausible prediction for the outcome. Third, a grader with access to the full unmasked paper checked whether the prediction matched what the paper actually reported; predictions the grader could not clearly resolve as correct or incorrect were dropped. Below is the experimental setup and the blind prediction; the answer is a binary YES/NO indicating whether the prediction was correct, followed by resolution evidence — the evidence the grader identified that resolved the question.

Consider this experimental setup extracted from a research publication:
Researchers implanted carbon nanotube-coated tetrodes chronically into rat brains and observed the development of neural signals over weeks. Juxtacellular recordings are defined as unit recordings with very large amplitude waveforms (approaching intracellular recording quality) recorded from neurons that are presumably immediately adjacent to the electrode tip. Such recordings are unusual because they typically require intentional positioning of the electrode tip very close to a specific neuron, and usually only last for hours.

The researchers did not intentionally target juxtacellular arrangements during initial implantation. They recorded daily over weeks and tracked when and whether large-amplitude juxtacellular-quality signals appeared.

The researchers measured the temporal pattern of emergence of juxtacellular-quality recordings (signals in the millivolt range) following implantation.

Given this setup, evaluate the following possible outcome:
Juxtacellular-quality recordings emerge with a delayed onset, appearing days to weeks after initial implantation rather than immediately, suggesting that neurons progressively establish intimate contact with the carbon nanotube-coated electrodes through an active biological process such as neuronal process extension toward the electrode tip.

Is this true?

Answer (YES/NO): YES